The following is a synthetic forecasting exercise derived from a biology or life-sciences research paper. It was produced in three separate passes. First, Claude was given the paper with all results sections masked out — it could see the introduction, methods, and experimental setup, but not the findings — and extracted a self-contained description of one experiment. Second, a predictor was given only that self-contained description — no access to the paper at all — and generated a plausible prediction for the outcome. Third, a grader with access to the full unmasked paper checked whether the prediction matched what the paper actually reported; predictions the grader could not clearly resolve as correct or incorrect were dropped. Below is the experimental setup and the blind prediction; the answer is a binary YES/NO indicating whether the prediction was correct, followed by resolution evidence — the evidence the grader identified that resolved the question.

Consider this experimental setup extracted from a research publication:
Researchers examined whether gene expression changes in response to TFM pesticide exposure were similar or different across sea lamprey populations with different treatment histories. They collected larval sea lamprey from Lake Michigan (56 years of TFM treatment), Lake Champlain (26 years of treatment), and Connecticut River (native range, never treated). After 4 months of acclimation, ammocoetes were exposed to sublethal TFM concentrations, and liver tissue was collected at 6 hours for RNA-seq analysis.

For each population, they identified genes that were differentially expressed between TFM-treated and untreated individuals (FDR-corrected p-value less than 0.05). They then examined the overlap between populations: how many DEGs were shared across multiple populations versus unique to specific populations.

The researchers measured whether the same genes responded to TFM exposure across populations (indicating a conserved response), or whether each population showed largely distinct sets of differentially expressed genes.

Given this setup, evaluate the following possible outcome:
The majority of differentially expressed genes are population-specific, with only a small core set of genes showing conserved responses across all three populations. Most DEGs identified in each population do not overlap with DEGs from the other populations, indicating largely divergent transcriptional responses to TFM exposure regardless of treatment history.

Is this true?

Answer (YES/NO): NO